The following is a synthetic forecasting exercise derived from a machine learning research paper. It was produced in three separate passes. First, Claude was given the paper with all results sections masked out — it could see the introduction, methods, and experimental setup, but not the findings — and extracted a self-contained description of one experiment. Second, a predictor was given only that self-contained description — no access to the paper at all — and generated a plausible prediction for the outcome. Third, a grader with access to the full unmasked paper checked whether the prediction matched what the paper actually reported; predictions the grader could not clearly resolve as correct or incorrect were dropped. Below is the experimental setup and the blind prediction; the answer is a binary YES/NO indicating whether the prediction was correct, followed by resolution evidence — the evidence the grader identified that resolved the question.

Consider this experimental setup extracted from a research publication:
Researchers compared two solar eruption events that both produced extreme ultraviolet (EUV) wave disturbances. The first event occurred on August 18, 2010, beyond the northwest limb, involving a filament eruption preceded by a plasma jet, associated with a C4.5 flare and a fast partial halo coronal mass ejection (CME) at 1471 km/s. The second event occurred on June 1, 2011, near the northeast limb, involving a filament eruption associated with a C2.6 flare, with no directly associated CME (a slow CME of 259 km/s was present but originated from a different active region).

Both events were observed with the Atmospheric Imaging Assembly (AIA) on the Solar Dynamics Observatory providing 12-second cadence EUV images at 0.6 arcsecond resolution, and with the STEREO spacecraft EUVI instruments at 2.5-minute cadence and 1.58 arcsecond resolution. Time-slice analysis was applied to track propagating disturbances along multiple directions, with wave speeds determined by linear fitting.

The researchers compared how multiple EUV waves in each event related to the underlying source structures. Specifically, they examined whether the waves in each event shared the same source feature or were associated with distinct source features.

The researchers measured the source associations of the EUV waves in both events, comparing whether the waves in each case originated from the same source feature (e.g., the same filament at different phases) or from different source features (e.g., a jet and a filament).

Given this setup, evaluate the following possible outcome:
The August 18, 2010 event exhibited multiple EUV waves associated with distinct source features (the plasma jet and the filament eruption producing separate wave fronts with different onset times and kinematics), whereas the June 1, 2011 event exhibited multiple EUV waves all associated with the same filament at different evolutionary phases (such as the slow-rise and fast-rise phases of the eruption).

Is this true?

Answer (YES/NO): YES